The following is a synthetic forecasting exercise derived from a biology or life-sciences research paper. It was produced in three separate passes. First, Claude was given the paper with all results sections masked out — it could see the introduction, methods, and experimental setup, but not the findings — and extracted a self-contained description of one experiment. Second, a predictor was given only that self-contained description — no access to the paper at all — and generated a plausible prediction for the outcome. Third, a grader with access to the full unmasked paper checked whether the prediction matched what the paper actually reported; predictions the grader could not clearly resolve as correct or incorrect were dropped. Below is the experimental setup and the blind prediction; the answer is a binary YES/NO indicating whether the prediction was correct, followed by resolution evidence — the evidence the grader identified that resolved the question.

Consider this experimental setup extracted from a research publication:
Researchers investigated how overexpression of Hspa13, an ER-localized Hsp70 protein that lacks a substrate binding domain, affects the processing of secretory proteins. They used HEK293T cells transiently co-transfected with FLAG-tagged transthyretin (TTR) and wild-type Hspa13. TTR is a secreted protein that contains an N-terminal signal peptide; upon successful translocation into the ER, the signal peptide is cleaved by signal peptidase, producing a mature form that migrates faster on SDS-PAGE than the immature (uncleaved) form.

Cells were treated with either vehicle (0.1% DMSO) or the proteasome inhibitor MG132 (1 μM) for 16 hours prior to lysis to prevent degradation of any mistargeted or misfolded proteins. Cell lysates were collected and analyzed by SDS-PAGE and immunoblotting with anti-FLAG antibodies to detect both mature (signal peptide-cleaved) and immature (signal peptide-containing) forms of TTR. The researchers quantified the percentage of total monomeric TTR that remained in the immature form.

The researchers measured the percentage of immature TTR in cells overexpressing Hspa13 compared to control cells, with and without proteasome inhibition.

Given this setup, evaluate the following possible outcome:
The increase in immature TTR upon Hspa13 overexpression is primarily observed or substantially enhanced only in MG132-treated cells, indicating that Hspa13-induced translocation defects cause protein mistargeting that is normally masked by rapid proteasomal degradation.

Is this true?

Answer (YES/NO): NO